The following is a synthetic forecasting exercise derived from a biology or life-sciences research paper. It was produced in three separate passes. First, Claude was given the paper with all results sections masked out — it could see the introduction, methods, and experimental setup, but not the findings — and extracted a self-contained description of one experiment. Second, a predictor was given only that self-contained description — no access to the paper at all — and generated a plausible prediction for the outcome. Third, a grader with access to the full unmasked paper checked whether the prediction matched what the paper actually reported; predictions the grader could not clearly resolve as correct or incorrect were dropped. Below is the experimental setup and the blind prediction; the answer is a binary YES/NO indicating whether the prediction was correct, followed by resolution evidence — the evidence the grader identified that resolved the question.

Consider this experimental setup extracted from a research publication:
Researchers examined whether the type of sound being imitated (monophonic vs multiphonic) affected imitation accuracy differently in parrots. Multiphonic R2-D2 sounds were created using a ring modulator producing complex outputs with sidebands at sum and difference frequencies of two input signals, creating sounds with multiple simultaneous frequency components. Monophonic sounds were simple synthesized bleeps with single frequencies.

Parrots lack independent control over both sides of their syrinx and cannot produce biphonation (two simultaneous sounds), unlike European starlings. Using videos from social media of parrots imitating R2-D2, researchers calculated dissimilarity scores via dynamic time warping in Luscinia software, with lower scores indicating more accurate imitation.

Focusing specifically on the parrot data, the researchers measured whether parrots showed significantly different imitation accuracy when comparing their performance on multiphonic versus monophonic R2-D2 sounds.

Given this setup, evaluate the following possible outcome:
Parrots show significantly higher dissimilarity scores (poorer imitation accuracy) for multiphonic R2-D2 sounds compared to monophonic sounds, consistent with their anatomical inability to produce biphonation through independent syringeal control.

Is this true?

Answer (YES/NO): YES